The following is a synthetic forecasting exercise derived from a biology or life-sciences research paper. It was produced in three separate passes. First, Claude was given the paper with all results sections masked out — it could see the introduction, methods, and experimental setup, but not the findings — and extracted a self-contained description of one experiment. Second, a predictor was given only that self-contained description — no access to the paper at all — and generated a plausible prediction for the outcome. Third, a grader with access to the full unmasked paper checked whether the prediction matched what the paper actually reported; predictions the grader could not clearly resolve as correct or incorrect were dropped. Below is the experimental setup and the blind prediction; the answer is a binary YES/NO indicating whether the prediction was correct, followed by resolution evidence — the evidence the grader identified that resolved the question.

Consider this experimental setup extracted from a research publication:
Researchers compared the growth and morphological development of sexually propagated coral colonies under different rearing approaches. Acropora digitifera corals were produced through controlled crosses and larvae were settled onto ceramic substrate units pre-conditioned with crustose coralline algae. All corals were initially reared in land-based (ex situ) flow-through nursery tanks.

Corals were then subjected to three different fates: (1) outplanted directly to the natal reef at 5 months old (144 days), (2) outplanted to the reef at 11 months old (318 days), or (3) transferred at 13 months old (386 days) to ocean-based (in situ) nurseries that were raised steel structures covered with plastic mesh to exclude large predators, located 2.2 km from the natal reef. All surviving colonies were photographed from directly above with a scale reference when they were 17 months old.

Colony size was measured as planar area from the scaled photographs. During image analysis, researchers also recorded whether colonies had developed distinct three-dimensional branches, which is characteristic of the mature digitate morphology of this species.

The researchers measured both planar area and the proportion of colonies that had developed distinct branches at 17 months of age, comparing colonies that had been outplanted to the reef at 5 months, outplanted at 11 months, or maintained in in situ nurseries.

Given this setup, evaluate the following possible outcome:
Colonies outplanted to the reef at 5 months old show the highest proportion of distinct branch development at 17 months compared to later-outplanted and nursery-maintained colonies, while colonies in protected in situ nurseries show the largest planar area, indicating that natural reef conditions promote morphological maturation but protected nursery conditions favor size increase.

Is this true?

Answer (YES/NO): NO